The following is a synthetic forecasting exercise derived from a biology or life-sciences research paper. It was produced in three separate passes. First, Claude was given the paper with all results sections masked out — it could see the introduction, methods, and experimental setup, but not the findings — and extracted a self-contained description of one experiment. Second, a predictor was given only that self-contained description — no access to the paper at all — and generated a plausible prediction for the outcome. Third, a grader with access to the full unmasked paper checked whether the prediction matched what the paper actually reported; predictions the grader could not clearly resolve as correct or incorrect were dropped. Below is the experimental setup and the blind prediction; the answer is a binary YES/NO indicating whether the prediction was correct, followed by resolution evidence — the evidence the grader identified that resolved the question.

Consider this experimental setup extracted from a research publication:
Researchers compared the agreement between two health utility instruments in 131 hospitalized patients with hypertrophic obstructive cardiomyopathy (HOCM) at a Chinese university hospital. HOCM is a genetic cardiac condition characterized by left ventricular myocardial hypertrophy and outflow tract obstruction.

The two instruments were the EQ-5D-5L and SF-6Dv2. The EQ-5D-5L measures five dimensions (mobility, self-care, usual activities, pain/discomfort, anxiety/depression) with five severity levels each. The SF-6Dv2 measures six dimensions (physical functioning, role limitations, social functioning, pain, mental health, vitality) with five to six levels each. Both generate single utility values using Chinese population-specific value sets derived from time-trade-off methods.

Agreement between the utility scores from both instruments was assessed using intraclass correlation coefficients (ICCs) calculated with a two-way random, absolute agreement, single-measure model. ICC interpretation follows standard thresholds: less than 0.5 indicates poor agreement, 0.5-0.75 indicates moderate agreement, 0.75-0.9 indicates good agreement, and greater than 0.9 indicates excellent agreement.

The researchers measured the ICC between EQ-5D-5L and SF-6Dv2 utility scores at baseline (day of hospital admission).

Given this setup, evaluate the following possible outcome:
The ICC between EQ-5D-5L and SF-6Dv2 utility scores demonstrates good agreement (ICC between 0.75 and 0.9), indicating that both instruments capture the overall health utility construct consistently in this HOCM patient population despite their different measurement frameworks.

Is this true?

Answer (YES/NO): NO